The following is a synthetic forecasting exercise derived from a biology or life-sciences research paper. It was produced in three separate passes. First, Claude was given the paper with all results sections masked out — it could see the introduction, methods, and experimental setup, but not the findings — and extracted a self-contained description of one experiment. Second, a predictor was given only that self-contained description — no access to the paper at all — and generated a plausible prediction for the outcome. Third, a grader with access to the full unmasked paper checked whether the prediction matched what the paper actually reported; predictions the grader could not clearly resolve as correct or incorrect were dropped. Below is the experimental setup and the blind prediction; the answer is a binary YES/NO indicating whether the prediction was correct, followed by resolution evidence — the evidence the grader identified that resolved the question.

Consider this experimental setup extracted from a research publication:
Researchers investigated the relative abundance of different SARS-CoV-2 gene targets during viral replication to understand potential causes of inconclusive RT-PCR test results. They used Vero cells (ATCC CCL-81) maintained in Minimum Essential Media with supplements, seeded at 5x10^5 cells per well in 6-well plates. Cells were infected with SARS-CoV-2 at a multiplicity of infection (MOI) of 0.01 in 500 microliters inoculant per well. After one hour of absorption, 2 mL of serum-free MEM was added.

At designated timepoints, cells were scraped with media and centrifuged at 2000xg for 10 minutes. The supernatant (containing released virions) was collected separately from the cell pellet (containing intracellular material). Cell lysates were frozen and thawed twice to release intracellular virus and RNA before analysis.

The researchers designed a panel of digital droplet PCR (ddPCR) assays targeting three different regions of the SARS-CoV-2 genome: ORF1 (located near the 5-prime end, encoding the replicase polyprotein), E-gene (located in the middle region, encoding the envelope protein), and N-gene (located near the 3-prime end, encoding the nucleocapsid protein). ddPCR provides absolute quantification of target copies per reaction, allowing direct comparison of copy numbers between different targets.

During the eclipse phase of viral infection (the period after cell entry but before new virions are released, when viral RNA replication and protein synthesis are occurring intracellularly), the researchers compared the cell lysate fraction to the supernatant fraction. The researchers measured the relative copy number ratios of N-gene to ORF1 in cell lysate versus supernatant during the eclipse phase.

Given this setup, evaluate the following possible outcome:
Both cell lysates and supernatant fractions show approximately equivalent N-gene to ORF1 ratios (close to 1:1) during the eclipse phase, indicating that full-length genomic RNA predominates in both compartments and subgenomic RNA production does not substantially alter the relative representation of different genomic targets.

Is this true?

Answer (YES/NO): NO